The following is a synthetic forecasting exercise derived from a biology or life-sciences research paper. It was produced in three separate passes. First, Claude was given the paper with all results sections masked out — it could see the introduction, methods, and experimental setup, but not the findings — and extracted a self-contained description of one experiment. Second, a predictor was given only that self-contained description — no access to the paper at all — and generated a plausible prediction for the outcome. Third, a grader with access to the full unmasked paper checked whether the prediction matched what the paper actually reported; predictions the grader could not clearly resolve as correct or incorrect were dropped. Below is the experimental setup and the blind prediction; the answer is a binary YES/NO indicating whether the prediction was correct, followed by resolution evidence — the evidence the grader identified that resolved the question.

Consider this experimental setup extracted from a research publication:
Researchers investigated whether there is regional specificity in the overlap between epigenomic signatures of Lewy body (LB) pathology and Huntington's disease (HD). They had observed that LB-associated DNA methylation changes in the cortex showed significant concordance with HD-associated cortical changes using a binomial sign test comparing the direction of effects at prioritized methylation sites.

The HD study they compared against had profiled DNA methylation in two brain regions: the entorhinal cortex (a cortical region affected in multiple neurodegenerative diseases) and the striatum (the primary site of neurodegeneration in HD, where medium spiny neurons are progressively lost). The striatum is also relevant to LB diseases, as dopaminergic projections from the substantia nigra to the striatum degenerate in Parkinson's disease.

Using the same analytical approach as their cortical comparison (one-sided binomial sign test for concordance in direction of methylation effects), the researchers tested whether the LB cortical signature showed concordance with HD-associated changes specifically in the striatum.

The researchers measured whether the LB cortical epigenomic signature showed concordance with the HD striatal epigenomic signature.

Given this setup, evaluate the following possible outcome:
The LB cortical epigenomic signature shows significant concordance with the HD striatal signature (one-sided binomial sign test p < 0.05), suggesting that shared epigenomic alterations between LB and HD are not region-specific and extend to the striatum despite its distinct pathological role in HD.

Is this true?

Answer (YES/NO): NO